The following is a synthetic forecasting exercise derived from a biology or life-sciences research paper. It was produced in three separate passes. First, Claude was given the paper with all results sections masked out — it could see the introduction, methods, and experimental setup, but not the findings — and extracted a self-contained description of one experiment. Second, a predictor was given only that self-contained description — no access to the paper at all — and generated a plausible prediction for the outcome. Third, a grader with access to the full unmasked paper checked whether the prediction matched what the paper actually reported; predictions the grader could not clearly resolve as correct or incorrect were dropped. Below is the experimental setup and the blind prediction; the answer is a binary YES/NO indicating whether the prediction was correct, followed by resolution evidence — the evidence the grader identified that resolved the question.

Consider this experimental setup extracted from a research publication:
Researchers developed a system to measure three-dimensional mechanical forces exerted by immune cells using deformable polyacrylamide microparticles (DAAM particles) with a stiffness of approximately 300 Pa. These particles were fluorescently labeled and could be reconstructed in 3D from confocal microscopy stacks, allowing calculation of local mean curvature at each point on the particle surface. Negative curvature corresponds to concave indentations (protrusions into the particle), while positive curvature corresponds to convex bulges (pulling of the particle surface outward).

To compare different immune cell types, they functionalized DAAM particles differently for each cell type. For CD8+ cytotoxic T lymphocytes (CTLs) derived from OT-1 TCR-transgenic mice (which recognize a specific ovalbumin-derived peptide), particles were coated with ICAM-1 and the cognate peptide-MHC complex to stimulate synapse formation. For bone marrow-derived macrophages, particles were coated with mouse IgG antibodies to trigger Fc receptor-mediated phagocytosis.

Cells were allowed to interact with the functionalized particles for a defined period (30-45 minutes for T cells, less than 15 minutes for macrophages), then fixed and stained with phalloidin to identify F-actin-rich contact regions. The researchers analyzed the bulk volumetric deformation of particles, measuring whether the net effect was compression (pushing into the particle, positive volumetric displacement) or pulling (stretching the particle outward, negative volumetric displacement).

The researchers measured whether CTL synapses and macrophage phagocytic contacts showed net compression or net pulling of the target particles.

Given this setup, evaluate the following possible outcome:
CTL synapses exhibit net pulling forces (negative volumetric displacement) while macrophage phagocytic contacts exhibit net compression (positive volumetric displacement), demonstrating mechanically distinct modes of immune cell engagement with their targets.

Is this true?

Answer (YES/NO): NO